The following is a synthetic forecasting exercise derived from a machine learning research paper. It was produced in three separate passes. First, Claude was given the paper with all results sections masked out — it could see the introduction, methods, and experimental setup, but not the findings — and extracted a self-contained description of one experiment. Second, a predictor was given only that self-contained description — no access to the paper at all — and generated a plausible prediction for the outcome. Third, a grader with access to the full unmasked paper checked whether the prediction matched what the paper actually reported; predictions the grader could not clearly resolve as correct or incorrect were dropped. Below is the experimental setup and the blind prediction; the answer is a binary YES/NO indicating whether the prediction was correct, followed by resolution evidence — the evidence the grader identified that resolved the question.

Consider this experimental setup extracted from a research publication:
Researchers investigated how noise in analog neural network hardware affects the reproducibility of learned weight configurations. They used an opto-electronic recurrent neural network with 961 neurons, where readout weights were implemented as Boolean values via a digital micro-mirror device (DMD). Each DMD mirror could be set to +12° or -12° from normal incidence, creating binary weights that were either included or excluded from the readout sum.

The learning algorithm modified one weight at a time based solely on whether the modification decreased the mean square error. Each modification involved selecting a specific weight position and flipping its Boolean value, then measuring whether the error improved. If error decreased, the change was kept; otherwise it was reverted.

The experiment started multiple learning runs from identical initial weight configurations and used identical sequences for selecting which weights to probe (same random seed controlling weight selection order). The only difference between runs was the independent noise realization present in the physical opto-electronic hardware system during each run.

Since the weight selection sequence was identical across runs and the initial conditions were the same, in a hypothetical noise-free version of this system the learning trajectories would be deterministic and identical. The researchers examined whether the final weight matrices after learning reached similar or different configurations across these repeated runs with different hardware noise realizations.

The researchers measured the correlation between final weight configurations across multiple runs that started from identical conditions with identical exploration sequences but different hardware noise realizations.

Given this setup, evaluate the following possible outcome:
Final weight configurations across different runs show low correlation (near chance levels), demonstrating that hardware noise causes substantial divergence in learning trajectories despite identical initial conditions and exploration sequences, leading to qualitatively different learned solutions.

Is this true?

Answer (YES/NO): YES